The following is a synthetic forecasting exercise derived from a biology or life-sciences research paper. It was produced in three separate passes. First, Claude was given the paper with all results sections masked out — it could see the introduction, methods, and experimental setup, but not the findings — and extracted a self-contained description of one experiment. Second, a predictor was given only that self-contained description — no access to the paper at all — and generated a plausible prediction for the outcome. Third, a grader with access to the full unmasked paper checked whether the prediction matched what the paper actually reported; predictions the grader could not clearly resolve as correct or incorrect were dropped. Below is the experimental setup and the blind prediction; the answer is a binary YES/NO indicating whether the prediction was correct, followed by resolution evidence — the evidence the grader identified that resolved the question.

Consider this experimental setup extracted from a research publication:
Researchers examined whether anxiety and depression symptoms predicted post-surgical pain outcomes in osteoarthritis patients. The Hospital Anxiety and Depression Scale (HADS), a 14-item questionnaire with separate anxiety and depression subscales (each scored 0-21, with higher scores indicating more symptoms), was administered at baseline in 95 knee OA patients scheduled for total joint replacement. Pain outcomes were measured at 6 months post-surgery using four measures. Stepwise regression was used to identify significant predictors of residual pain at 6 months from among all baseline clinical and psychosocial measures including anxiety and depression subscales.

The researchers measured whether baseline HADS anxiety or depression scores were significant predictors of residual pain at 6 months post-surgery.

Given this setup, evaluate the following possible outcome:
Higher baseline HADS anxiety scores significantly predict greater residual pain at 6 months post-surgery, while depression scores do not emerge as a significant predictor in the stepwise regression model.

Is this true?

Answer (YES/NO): NO